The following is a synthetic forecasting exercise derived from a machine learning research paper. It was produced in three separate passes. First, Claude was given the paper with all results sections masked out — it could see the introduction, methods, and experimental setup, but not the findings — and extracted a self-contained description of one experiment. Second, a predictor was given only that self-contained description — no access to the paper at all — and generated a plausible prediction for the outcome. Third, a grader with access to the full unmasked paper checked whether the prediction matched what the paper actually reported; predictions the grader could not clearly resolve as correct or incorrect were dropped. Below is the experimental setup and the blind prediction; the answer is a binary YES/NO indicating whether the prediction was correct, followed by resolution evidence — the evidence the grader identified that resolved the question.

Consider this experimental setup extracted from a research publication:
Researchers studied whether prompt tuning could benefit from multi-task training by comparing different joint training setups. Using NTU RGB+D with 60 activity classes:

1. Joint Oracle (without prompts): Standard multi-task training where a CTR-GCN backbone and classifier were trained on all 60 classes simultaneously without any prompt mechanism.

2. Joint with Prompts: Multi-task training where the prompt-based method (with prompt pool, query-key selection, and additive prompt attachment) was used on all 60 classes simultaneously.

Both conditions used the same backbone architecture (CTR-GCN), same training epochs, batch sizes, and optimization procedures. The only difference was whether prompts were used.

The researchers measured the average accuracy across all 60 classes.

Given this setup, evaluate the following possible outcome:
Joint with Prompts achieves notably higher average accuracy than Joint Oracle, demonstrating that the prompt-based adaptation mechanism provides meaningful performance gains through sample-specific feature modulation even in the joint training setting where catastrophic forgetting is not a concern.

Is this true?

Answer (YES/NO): YES